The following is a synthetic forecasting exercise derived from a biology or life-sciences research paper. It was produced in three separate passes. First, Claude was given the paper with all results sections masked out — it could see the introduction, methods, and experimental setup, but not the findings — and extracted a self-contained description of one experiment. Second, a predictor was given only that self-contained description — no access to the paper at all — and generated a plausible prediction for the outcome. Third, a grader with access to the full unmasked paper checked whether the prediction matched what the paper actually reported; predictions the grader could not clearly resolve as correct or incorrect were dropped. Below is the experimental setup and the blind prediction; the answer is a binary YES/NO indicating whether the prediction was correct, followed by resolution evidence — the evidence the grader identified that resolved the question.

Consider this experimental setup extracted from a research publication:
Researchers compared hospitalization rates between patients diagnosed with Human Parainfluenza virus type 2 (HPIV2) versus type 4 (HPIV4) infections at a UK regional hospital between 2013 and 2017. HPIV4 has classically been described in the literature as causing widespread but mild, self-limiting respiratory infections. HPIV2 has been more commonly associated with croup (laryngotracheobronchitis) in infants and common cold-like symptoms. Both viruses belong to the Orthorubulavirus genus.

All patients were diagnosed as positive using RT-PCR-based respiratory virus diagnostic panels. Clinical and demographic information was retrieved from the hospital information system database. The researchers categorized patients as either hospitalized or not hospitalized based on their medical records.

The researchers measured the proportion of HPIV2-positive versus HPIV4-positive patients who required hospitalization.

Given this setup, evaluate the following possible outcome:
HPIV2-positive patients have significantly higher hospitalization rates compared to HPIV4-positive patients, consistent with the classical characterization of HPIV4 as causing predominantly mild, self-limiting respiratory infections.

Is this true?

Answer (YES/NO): YES